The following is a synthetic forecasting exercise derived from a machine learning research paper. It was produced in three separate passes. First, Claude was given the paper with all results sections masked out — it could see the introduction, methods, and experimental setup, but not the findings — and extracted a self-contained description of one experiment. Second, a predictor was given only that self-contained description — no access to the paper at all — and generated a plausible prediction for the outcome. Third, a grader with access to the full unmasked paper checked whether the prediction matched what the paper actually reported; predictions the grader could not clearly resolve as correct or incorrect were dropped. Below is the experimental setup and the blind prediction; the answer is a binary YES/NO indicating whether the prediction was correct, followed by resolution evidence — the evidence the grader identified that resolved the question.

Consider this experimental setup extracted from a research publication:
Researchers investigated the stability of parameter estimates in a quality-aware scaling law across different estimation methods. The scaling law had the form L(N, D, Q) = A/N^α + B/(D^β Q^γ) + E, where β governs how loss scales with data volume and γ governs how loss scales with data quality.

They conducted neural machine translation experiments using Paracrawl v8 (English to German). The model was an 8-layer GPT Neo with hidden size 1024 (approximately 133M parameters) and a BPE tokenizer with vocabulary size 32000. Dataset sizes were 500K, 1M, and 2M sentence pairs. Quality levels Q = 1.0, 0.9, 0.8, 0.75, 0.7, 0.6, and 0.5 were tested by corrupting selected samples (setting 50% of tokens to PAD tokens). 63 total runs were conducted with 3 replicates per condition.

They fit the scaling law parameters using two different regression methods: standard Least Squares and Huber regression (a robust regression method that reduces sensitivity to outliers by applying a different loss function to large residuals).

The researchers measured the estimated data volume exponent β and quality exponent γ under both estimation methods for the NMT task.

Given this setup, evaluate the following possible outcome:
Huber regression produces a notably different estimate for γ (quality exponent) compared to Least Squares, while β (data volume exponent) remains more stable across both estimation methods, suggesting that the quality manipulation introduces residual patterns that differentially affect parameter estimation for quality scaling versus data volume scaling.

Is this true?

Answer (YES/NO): NO